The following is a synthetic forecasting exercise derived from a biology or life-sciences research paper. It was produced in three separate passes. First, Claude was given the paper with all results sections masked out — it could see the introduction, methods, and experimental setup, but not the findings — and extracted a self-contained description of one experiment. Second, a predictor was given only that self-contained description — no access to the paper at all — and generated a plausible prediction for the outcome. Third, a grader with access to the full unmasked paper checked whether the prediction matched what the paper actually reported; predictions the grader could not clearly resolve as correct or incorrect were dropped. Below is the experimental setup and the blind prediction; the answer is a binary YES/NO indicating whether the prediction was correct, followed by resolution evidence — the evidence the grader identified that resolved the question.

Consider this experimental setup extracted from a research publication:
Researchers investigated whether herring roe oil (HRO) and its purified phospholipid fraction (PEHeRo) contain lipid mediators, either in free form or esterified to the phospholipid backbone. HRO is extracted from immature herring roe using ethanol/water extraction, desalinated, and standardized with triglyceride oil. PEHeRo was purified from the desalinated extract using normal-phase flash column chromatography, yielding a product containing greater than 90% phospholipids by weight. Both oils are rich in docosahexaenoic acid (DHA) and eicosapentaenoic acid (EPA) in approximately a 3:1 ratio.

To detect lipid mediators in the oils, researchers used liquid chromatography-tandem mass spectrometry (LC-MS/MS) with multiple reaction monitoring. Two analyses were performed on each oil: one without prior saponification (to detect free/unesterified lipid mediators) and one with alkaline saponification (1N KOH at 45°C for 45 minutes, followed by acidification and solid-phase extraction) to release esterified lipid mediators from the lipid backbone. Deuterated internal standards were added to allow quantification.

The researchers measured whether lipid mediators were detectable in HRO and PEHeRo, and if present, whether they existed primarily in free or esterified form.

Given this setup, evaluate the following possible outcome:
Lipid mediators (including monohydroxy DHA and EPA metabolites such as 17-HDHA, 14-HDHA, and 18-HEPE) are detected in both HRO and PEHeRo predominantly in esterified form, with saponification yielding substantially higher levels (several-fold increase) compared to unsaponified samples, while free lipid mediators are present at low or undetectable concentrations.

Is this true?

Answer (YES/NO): NO